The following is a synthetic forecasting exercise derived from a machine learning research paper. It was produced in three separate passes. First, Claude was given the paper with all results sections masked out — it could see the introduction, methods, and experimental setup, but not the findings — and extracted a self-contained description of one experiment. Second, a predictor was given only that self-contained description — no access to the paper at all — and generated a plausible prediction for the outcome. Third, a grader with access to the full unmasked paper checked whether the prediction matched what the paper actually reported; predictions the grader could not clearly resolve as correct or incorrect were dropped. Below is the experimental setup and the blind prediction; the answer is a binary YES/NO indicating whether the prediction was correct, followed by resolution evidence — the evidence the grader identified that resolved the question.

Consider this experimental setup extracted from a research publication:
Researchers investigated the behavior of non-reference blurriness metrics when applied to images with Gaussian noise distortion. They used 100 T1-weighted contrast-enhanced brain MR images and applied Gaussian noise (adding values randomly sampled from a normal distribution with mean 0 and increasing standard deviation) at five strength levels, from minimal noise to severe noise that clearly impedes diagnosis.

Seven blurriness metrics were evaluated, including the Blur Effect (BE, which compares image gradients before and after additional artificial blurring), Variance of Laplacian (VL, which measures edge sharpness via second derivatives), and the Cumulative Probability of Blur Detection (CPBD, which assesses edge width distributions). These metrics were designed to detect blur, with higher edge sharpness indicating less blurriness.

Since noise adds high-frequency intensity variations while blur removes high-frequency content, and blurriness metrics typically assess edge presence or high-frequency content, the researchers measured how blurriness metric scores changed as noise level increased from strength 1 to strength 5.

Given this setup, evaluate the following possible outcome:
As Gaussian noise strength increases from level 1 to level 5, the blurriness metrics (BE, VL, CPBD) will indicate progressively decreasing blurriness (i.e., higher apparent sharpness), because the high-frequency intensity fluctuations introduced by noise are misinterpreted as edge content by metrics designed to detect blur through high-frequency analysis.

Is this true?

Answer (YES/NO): YES